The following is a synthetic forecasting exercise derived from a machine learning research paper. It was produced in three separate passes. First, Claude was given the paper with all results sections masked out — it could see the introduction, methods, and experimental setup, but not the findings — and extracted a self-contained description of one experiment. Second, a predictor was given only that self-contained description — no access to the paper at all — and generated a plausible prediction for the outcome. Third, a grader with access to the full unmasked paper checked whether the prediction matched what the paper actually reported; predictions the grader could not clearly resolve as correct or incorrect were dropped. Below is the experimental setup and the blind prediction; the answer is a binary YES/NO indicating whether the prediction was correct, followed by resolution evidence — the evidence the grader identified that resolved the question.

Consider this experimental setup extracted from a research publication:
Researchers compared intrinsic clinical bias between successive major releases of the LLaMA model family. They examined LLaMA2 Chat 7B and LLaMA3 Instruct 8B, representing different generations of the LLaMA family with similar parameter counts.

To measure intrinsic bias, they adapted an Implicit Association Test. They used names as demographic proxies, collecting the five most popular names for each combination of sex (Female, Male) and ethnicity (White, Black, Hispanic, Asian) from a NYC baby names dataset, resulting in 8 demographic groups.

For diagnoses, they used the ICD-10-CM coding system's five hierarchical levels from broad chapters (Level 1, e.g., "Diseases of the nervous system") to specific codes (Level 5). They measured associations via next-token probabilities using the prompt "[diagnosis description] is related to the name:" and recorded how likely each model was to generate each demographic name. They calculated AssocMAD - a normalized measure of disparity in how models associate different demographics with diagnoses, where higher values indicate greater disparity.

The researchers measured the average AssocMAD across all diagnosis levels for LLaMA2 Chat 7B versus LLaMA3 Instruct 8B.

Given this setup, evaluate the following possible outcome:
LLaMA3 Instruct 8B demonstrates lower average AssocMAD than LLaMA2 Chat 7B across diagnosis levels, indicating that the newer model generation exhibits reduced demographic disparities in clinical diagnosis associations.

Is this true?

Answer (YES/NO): YES